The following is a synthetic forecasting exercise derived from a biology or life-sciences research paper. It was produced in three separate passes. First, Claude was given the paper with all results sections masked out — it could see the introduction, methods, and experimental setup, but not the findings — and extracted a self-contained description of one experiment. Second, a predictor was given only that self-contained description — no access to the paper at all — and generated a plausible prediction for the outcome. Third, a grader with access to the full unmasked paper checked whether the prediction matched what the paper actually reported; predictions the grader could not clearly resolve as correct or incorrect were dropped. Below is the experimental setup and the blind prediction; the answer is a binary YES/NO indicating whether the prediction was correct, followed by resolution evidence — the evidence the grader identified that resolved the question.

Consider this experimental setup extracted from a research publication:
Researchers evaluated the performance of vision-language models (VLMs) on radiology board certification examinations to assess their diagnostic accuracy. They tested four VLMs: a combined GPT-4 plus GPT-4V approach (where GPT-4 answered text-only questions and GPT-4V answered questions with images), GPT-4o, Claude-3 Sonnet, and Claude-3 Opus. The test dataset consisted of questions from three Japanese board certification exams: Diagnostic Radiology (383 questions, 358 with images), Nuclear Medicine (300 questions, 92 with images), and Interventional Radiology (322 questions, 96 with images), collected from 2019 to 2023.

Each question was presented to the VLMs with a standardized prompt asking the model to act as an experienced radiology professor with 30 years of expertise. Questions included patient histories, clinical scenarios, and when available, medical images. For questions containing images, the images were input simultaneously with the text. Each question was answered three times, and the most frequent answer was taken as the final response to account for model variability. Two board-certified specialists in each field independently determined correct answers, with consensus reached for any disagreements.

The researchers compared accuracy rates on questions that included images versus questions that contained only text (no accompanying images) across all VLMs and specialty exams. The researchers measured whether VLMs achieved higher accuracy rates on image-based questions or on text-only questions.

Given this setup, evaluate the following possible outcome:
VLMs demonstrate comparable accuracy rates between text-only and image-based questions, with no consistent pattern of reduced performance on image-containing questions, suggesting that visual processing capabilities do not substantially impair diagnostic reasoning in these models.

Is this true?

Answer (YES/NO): NO